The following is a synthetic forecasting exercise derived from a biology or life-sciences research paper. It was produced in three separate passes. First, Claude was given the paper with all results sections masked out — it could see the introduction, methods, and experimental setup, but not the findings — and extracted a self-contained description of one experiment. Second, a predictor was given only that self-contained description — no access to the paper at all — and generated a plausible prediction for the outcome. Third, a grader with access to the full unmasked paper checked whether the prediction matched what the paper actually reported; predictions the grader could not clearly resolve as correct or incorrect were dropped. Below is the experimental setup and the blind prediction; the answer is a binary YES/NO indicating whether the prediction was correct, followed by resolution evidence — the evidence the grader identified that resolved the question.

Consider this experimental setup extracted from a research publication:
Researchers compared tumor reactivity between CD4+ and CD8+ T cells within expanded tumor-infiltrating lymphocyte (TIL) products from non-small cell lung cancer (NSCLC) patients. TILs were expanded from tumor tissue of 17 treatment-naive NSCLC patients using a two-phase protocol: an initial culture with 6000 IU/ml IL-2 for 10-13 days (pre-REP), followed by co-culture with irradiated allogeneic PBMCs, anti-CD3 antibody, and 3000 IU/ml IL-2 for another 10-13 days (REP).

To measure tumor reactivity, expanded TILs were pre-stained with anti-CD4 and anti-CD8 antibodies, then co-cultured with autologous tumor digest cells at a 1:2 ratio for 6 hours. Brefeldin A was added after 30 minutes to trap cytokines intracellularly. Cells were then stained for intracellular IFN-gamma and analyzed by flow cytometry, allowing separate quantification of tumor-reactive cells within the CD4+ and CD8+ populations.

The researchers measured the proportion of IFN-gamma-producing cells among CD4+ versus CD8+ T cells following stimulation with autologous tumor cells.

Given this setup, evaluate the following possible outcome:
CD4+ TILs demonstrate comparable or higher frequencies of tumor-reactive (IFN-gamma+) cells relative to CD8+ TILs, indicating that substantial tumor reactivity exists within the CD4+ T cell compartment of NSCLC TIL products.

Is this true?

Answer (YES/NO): YES